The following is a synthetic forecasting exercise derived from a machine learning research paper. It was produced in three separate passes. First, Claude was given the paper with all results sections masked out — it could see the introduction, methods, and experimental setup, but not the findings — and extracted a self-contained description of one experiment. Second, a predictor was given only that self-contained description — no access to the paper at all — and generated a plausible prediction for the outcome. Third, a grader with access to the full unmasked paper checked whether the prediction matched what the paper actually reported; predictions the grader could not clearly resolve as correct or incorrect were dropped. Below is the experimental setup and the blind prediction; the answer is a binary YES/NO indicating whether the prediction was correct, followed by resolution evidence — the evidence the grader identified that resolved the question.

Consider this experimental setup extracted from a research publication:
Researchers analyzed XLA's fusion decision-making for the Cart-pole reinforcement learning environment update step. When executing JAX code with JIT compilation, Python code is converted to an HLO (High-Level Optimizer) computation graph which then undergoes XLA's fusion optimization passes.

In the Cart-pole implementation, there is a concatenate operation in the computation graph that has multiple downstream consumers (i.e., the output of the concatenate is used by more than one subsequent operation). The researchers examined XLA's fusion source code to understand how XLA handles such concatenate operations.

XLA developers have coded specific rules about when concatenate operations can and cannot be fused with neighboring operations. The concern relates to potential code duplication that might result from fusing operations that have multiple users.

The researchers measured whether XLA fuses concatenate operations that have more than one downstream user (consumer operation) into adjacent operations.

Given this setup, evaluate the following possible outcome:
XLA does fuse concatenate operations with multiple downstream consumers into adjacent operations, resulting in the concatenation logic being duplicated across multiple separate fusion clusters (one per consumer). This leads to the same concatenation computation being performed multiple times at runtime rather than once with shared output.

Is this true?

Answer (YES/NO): NO